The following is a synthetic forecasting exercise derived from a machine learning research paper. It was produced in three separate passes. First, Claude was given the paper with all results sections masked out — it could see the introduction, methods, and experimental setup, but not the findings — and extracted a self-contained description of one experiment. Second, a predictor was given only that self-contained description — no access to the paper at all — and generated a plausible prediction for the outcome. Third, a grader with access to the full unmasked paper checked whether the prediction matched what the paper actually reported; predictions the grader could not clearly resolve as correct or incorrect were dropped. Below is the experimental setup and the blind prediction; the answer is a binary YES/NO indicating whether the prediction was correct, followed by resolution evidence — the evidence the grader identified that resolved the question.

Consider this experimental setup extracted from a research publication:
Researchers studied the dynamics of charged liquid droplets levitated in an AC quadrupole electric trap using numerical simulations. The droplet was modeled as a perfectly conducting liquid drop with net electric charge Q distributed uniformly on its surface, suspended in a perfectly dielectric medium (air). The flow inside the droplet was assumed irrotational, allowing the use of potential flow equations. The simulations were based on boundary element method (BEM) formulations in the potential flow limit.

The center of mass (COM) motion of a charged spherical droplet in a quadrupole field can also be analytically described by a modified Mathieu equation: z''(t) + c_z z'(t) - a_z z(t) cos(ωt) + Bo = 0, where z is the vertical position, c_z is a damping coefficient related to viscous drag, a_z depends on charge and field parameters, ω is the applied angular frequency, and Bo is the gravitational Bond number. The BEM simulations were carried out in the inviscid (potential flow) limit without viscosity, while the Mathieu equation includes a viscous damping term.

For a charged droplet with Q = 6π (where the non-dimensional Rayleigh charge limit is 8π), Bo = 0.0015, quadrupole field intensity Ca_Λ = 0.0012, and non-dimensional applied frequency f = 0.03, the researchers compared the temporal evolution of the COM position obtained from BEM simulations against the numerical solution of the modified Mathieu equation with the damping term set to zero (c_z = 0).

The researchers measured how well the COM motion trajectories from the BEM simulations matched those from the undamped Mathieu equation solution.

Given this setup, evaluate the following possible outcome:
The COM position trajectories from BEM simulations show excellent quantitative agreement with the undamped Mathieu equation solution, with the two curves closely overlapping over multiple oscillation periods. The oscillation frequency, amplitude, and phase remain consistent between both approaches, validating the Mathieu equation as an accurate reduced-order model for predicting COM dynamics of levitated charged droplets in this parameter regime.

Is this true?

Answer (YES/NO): YES